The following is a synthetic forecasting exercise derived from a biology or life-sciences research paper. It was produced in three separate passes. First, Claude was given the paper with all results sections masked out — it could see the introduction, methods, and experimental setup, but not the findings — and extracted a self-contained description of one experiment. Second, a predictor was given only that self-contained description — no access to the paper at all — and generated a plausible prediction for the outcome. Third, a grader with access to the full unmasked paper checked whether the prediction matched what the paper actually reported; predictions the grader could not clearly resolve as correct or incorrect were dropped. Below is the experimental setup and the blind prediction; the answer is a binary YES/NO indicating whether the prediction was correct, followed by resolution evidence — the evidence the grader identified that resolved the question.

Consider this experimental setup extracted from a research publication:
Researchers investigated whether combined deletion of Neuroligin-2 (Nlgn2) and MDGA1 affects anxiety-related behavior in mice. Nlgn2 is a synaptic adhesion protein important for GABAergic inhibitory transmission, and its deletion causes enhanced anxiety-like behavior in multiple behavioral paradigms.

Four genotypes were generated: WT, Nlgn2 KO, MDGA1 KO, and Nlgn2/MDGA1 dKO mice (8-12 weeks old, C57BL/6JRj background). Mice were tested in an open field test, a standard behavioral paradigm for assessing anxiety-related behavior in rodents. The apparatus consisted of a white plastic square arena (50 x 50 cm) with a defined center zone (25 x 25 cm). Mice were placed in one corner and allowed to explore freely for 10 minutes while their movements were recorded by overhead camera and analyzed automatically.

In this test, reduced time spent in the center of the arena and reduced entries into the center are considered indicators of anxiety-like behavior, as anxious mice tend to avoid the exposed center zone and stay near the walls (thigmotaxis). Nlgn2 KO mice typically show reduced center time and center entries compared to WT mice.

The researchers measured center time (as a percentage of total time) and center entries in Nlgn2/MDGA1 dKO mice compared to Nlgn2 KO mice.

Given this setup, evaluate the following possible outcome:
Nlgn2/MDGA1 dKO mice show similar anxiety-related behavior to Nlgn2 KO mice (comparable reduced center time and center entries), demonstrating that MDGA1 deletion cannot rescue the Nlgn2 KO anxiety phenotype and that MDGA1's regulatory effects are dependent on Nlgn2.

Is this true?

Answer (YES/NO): NO